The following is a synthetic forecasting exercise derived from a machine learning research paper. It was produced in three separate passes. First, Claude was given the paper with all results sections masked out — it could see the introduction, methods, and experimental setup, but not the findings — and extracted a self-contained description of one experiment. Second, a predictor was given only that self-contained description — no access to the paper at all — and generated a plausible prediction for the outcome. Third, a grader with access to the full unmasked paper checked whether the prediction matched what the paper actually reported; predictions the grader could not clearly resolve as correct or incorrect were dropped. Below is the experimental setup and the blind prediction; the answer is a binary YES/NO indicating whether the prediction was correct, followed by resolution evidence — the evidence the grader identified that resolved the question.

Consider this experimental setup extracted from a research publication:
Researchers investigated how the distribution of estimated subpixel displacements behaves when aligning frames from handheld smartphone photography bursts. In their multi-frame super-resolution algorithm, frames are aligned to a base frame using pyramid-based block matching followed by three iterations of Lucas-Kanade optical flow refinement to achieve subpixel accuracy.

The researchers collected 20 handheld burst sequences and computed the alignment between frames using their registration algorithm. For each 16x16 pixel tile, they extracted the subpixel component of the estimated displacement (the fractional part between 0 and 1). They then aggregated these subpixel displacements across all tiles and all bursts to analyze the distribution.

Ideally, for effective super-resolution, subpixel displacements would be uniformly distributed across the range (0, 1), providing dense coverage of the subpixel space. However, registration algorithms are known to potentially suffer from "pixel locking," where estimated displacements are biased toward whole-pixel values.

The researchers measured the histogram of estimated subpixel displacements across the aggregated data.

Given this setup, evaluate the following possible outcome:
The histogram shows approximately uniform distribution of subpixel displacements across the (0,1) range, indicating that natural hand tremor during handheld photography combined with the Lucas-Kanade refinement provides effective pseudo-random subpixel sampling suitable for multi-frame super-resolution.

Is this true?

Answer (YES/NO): NO